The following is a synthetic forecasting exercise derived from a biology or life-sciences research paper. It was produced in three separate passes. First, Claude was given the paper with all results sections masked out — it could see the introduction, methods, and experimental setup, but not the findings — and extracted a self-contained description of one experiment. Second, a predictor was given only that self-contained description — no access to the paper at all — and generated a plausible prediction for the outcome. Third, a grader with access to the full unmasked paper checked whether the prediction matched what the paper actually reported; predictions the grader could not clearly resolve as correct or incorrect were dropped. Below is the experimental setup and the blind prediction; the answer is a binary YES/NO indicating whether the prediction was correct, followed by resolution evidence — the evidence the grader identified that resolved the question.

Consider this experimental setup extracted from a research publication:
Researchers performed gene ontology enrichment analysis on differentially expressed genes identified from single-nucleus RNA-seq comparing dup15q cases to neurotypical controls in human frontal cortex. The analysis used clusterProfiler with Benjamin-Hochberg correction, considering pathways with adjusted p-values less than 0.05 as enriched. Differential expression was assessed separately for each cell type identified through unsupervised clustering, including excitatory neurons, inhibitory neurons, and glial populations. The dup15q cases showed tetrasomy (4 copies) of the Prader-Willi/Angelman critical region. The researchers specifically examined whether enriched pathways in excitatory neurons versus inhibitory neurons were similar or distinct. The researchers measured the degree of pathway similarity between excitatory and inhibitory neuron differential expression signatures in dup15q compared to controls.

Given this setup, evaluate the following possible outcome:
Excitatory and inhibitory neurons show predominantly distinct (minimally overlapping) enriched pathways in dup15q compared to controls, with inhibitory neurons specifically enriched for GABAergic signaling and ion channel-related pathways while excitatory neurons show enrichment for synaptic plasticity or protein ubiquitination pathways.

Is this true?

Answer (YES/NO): NO